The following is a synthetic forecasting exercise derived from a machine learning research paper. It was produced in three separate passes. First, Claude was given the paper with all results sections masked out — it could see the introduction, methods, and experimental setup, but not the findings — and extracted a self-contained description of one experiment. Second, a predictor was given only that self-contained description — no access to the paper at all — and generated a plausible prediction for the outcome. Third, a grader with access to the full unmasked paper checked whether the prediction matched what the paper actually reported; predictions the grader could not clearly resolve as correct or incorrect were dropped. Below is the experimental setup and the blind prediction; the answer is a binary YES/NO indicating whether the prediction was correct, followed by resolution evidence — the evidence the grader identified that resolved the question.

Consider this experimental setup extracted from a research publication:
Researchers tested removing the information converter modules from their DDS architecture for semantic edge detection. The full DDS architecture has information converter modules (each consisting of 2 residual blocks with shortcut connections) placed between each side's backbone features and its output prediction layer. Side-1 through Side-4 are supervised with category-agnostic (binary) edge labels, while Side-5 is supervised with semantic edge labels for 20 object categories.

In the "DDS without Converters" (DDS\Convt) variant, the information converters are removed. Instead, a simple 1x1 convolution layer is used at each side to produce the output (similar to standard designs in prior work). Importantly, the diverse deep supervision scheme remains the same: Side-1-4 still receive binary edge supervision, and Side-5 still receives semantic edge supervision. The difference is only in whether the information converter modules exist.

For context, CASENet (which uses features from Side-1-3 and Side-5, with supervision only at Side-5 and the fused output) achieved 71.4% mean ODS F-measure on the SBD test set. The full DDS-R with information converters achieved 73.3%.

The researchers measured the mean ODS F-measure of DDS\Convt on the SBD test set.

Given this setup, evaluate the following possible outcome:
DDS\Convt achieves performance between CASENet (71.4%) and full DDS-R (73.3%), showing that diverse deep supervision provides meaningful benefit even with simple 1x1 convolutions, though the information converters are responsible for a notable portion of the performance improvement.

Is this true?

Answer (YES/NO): NO